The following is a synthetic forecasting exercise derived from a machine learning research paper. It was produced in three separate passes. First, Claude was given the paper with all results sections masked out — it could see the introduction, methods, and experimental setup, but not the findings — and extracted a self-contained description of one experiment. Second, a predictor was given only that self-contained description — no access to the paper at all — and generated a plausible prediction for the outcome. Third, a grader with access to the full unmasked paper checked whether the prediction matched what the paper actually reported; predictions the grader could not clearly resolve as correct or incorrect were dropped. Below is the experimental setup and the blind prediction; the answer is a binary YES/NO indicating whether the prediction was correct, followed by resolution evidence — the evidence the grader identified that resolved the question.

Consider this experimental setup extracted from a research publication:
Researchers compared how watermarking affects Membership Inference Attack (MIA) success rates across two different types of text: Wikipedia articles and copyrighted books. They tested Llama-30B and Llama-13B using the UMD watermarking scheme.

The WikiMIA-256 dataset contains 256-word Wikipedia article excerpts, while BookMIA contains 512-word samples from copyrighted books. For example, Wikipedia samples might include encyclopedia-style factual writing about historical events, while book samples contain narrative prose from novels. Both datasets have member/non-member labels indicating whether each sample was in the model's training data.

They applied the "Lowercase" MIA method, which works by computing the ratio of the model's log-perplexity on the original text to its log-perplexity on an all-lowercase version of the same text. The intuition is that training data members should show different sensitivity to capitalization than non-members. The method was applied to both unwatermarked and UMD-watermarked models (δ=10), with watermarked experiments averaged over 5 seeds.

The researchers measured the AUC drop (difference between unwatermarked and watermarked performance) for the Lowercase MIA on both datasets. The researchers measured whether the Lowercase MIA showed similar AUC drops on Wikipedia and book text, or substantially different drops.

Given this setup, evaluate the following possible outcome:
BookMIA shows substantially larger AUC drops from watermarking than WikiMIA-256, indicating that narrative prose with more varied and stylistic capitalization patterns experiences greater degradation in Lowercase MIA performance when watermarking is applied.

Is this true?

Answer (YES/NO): YES